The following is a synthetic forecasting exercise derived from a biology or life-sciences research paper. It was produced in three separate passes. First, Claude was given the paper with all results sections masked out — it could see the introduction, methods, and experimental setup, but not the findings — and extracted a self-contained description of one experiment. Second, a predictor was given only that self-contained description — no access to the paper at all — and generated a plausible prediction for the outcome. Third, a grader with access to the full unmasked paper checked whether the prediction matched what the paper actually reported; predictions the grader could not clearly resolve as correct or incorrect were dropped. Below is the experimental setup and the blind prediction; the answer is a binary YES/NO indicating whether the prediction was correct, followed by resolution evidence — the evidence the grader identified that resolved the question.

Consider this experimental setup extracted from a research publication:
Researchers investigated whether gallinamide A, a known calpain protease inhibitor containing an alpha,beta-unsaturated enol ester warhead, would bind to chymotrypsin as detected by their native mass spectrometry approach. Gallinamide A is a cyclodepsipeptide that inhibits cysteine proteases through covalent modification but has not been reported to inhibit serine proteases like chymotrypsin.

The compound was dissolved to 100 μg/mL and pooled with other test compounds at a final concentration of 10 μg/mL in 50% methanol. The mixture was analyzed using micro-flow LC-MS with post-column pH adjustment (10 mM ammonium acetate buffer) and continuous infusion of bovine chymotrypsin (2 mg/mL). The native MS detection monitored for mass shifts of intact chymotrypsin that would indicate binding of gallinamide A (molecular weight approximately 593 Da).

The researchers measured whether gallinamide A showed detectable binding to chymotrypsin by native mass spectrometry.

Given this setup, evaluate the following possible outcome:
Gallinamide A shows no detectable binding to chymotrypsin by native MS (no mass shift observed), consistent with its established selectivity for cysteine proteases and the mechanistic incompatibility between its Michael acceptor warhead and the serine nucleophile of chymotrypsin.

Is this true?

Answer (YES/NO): YES